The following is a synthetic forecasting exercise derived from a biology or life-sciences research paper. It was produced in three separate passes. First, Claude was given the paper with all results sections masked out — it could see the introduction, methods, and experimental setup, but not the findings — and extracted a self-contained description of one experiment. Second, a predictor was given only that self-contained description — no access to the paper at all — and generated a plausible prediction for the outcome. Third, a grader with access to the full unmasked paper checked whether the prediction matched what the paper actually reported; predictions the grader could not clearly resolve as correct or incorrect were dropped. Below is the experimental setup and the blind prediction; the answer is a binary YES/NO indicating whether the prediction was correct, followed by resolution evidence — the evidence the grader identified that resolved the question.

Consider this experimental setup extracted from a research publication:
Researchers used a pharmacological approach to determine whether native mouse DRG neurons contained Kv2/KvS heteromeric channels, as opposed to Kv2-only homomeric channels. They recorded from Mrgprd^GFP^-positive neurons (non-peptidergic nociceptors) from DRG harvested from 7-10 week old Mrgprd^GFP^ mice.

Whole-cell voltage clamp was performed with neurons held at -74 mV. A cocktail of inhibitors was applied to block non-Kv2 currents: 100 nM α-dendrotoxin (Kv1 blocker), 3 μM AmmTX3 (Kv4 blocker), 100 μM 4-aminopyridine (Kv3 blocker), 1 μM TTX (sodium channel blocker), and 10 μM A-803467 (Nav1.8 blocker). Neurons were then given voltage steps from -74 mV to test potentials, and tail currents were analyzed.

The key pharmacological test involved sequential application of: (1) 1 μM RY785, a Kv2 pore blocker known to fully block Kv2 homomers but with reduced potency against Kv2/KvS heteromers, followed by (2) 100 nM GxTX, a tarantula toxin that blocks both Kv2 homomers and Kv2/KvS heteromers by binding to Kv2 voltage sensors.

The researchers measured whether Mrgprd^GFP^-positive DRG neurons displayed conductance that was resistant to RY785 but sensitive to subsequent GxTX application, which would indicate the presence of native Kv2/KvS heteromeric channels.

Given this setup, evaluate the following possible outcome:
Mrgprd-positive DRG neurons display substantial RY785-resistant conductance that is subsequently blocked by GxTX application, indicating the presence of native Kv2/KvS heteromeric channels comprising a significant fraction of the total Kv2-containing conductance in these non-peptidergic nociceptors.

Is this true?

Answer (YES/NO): YES